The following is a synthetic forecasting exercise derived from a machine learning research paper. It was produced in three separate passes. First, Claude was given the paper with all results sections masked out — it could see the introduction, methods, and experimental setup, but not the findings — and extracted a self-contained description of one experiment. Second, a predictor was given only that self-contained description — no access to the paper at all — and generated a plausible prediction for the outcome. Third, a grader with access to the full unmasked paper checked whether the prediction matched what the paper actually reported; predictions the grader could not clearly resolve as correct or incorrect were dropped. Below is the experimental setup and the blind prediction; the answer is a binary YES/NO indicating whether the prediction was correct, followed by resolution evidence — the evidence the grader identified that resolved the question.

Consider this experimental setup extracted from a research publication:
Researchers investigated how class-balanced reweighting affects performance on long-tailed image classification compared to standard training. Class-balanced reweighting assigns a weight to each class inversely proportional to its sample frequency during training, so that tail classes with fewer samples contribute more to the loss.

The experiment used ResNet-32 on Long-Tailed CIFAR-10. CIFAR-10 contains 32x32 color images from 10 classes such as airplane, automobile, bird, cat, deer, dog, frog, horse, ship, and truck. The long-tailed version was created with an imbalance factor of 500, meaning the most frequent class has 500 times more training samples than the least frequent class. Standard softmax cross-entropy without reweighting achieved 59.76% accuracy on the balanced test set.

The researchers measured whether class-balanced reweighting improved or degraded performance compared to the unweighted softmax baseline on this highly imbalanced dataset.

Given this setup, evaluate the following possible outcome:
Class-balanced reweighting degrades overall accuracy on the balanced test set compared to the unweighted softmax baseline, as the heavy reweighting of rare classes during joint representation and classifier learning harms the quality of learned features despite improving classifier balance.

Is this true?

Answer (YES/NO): YES